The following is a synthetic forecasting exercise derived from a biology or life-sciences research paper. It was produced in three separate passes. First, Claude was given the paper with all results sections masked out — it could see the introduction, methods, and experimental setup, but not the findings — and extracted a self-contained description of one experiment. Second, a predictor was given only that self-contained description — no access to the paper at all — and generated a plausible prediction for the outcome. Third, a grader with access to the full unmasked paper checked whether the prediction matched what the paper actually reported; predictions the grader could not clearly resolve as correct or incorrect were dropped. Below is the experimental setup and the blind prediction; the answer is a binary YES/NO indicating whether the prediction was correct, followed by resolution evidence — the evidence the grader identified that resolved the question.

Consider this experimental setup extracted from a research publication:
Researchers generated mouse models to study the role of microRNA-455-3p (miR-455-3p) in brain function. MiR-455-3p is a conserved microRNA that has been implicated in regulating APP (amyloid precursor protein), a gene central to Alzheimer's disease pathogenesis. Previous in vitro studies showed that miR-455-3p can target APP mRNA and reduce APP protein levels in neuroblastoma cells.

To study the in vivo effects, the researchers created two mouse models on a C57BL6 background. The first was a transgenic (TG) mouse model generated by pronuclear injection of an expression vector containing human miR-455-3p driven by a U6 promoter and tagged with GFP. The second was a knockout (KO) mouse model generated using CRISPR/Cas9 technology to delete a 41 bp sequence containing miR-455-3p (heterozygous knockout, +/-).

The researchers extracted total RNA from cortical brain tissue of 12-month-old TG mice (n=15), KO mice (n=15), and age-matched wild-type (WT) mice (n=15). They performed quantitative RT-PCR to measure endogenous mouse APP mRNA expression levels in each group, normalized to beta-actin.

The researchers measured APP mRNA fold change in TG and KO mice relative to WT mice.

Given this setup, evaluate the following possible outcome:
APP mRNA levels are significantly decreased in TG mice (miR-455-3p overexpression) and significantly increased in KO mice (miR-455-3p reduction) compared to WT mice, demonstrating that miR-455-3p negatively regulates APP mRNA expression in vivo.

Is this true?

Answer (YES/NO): YES